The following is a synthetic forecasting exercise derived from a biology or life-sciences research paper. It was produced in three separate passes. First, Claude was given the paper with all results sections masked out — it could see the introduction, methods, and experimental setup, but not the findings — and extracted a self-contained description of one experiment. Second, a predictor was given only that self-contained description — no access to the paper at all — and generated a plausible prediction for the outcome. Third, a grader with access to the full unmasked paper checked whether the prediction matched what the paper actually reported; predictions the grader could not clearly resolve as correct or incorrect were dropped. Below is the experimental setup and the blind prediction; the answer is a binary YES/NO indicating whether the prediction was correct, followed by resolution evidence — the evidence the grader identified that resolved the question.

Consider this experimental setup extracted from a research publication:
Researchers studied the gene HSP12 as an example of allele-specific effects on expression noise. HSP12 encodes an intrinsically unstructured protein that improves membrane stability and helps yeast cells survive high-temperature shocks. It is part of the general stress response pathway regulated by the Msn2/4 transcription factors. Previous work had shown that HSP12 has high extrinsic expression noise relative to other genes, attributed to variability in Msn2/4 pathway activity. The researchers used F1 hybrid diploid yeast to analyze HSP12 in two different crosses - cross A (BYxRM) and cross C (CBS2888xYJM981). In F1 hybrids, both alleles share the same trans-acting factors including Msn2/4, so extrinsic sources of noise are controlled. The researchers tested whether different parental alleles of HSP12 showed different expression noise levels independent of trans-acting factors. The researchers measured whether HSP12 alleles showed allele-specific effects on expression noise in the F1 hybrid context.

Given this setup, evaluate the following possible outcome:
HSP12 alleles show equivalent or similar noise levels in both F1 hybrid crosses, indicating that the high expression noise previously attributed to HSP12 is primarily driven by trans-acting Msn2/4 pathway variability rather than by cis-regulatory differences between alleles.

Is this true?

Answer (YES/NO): NO